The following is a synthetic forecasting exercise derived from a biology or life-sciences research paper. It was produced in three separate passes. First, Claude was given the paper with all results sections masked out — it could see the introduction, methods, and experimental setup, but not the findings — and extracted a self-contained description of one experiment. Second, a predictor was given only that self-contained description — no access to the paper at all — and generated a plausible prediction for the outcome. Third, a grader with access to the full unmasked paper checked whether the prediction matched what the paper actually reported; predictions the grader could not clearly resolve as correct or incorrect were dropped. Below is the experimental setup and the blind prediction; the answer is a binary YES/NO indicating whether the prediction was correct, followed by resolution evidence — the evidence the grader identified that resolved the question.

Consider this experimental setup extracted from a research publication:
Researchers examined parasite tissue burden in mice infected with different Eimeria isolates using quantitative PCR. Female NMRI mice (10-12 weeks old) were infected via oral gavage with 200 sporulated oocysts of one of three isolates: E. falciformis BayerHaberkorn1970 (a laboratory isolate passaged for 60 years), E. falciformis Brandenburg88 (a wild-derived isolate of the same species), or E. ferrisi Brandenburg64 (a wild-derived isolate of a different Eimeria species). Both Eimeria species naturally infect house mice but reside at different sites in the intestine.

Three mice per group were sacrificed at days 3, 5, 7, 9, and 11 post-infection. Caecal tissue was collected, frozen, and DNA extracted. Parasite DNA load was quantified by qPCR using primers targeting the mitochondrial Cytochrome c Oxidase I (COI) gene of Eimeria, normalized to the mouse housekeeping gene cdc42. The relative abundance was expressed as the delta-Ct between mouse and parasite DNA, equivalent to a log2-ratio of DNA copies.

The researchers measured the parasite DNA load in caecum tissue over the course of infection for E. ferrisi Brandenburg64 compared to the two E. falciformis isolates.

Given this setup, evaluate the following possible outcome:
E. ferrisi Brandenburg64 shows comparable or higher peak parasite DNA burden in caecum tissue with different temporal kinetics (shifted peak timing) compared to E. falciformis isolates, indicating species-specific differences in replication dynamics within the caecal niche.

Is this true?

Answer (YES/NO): YES